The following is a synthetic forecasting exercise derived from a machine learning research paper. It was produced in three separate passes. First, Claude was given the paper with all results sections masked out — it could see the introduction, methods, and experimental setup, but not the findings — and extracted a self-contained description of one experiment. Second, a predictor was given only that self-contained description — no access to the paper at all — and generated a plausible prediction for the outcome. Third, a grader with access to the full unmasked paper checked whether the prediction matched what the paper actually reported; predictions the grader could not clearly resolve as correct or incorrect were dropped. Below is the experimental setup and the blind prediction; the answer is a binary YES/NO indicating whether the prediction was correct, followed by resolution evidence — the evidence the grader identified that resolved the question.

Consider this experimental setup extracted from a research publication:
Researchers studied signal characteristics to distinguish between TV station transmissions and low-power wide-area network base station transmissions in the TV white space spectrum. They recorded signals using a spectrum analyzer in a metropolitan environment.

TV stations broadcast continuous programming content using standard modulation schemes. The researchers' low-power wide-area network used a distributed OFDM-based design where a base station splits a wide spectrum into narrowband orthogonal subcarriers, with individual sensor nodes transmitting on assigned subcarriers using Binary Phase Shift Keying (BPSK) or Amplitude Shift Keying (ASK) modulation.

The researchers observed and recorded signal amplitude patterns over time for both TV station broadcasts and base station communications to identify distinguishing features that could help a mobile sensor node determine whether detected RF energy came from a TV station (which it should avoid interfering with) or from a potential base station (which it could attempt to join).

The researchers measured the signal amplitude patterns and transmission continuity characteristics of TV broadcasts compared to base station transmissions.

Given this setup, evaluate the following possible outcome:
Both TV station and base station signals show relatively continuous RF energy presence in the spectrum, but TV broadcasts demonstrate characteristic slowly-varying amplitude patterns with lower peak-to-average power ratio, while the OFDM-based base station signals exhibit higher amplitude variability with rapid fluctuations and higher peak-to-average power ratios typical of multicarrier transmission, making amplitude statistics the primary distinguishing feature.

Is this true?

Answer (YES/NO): NO